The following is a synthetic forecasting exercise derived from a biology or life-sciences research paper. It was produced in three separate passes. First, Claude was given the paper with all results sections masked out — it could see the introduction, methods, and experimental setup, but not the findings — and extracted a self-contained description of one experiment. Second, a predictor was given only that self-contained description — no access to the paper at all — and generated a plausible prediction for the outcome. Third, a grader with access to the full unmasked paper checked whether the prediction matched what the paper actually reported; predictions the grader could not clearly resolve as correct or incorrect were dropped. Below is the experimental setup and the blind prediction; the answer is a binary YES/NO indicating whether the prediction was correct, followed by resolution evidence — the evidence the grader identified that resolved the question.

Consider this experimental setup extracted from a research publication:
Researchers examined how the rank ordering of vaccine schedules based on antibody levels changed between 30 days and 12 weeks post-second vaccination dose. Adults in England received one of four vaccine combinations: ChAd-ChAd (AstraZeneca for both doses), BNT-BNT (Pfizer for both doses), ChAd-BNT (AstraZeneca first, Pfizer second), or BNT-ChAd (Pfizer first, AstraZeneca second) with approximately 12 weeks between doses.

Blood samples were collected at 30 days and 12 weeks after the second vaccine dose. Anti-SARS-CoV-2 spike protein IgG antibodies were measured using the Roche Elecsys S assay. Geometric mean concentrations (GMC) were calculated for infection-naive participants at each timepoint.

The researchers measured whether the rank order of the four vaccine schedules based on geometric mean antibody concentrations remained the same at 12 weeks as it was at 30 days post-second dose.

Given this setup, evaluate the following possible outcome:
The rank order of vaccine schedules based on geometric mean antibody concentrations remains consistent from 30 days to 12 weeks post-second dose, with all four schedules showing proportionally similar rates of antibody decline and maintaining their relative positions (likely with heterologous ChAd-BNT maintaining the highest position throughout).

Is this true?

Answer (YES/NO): NO